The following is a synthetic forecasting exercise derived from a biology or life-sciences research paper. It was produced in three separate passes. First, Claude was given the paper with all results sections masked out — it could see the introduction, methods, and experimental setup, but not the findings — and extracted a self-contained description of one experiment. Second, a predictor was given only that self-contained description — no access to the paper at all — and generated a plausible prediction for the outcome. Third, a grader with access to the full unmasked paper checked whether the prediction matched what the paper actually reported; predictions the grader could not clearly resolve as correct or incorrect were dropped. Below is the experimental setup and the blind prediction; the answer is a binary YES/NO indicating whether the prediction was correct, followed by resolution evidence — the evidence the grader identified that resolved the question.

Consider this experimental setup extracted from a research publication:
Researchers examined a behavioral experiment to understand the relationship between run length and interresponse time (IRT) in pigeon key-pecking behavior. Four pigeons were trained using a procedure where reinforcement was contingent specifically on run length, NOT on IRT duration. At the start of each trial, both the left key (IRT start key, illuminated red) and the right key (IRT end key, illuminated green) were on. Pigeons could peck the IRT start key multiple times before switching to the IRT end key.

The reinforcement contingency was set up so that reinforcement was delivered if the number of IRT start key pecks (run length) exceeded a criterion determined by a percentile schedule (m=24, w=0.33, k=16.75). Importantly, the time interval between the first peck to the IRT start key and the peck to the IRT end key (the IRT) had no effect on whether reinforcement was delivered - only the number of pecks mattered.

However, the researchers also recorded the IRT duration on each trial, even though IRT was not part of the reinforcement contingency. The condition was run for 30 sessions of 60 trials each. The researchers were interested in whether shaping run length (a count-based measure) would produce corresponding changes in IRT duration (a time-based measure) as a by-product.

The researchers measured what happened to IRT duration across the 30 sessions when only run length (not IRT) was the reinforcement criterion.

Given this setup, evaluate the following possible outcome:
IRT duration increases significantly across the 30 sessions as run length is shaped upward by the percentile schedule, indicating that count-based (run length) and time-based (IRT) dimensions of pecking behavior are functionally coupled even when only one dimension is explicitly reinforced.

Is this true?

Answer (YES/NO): YES